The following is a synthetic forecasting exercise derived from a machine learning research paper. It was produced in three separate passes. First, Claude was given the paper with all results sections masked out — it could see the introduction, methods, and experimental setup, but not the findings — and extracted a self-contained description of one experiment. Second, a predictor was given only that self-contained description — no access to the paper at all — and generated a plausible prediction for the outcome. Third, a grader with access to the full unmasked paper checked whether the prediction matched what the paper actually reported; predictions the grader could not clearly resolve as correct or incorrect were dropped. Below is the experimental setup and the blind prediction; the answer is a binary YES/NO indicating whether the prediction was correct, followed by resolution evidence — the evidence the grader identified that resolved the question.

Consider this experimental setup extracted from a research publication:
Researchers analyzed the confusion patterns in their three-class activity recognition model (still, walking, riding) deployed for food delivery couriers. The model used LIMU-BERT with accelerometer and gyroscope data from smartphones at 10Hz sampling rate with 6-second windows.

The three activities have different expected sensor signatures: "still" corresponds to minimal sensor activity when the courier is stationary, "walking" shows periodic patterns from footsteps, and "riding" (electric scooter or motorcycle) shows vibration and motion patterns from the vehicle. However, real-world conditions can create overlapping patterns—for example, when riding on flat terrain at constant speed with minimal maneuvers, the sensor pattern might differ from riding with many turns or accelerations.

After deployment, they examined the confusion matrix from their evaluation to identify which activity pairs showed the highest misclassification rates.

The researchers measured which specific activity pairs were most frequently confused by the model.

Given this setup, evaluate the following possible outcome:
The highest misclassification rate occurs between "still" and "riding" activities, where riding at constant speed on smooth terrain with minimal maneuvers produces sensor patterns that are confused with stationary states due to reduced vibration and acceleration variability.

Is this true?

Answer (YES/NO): NO